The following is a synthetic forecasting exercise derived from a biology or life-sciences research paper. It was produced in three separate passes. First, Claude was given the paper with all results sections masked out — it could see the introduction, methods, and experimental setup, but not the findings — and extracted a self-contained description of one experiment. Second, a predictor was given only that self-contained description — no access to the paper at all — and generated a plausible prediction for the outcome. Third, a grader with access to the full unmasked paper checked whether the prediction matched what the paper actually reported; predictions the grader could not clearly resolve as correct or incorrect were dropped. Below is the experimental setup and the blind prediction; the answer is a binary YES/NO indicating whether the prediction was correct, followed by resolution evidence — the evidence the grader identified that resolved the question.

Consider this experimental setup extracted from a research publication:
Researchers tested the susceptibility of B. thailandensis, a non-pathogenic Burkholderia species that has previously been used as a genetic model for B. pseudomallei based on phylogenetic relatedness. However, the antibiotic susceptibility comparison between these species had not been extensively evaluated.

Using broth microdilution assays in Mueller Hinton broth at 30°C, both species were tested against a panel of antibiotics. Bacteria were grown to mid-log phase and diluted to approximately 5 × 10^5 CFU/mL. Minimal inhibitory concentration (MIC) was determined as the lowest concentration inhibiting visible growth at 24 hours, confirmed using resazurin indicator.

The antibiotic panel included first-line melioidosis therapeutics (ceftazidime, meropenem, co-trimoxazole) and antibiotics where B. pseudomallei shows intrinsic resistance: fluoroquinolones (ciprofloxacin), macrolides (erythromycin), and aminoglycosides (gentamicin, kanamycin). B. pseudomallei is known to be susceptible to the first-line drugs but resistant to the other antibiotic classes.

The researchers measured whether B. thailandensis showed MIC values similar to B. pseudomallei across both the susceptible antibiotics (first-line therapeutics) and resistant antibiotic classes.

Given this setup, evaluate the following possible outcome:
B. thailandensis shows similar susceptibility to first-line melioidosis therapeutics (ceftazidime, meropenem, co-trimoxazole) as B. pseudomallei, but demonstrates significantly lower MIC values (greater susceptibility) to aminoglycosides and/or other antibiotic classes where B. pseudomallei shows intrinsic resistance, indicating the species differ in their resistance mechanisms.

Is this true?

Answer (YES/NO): NO